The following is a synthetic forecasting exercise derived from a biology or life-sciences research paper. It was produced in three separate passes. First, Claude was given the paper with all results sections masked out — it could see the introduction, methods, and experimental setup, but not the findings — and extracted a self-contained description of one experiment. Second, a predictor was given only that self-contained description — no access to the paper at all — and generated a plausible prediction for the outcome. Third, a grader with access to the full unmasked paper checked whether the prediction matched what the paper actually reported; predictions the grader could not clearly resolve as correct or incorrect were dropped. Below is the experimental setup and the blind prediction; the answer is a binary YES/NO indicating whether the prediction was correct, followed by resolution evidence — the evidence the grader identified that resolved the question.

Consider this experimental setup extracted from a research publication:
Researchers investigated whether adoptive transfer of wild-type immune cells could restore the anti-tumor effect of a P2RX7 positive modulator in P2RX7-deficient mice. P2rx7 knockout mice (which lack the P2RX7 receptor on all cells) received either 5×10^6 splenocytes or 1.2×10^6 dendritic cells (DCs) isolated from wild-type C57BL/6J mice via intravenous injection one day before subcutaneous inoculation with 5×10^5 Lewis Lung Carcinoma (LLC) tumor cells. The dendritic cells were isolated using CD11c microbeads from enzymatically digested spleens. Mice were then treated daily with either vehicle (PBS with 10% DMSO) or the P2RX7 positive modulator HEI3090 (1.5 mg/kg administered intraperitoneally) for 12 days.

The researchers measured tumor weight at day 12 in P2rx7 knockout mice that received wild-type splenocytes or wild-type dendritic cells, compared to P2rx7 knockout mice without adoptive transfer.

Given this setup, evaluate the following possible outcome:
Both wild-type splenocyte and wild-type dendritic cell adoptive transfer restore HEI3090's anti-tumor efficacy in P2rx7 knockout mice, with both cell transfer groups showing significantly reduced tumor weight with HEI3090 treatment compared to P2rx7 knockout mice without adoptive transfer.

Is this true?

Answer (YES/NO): YES